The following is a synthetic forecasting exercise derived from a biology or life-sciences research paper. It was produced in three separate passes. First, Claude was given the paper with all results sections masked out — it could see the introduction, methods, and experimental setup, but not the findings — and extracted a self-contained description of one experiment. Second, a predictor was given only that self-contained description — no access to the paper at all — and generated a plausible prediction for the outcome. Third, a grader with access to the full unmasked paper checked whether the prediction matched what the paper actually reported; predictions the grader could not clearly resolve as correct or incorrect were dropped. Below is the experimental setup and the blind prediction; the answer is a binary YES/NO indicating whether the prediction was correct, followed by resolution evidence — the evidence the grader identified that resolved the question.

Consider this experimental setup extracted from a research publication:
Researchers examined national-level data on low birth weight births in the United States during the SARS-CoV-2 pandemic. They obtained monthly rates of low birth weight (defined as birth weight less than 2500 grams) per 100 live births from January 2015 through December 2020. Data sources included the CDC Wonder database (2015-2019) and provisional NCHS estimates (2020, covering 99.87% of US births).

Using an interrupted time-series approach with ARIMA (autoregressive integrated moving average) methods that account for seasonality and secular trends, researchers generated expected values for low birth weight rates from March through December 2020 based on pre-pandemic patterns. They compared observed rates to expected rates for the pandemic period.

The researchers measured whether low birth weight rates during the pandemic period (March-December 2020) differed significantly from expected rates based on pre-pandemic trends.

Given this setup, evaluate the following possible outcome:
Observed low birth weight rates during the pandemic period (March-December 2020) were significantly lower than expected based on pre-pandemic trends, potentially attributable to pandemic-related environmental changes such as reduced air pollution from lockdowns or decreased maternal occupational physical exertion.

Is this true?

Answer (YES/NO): YES